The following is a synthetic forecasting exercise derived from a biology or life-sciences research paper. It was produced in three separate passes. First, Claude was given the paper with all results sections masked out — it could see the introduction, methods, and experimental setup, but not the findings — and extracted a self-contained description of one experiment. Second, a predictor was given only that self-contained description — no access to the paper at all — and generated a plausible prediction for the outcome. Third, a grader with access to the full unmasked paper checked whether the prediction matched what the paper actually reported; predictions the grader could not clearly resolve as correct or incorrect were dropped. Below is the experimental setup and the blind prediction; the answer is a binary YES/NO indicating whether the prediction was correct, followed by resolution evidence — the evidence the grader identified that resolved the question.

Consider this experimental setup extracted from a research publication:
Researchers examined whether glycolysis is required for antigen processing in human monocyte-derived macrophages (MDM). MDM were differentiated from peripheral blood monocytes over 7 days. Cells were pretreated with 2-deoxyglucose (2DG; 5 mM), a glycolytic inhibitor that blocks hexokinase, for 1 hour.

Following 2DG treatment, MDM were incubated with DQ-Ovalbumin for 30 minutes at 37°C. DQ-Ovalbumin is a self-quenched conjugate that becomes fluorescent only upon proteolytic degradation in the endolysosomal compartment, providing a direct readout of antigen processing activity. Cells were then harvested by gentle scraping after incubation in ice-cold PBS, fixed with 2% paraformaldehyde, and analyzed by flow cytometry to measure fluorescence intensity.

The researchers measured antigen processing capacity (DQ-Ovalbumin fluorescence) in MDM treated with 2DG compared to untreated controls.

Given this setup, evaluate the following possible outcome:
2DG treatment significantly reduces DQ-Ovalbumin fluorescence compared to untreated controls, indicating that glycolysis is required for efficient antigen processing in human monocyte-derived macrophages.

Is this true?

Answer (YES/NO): YES